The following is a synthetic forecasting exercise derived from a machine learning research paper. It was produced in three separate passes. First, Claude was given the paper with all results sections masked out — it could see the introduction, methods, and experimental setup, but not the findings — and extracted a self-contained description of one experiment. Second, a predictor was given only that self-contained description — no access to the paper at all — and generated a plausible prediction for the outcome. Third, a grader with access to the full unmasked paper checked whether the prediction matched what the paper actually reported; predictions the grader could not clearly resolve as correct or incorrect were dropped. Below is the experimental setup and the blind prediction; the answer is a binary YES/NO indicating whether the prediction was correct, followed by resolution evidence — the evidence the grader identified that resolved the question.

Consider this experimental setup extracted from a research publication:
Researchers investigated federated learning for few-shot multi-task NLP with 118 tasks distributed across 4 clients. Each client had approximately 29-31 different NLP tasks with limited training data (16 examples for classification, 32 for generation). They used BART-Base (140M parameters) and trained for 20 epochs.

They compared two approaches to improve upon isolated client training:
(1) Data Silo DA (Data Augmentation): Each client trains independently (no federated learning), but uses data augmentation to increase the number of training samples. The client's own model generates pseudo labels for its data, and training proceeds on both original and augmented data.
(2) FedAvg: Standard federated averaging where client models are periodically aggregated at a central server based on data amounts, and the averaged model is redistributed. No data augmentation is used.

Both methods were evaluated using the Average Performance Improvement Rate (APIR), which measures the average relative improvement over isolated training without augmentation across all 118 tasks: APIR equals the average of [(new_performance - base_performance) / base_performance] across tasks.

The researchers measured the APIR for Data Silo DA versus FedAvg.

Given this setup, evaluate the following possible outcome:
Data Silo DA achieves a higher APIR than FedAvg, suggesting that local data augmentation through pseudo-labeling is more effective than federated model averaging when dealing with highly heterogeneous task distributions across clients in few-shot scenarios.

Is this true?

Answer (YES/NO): YES